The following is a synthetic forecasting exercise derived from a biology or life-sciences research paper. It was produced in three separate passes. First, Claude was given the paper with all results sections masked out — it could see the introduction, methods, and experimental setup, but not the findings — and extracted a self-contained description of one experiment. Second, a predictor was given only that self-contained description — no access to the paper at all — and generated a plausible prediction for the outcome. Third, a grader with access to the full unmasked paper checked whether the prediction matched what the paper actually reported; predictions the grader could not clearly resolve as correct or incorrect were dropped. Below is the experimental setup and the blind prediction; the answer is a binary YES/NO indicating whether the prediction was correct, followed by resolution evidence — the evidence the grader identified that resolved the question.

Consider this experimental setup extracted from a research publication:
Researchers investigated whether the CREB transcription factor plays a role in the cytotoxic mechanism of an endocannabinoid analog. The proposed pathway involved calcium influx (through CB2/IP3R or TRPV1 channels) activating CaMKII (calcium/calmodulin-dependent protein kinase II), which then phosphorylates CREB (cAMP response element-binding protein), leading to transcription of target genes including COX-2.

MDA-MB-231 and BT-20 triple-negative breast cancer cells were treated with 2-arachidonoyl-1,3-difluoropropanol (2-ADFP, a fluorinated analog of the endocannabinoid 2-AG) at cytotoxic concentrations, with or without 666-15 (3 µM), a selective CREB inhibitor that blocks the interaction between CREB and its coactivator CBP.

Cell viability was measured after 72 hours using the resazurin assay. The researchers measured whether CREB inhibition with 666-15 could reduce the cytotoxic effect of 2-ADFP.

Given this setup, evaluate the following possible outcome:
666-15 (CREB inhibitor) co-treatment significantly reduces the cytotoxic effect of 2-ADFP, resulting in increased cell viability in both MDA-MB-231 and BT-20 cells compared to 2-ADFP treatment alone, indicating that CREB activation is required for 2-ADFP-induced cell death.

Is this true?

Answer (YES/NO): YES